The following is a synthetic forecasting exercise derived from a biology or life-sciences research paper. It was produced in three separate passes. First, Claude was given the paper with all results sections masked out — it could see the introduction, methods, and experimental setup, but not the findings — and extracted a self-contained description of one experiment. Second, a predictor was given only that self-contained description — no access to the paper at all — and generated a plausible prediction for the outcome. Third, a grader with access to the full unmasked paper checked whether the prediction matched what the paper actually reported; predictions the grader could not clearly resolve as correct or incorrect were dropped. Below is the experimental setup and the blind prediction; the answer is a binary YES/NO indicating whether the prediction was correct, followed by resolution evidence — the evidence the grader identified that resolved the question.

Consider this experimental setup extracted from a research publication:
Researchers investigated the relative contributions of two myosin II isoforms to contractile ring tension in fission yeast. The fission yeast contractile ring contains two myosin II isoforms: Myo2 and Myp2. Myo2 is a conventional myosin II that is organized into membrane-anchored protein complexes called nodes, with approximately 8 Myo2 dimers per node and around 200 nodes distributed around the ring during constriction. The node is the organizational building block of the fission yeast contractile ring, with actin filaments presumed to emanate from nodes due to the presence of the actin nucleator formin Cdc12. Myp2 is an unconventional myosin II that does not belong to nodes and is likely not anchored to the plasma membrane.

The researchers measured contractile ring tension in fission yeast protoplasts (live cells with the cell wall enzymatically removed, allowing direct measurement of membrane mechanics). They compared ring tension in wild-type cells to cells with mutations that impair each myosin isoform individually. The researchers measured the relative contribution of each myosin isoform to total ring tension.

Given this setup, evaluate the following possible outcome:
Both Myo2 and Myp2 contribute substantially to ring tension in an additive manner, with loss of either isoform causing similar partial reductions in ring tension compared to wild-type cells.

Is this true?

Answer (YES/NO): NO